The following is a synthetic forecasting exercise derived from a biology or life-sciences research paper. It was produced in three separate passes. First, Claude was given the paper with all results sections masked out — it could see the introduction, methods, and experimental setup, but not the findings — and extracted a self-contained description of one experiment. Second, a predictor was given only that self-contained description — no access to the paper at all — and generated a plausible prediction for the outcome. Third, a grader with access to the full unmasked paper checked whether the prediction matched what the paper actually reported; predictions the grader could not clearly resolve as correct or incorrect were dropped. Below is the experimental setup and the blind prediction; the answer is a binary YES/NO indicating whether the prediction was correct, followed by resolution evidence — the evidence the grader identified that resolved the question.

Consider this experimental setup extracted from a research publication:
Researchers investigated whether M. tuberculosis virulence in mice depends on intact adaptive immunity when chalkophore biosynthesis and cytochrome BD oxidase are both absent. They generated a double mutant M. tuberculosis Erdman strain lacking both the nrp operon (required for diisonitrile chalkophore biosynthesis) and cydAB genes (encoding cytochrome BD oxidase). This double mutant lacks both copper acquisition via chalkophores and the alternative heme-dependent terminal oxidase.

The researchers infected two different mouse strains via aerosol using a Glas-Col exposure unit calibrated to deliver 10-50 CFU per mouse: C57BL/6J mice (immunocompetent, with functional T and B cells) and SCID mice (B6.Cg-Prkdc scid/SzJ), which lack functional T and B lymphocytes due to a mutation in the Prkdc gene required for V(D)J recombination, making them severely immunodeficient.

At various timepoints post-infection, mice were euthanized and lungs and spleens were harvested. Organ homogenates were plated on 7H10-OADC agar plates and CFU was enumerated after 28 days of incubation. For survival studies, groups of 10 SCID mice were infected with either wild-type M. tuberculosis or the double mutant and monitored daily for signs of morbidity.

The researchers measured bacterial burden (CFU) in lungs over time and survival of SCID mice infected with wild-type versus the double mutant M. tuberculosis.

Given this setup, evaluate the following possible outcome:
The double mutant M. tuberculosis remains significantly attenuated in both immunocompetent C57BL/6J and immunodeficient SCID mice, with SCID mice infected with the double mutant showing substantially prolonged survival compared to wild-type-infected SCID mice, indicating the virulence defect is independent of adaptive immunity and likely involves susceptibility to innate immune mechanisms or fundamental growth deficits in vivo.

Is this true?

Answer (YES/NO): YES